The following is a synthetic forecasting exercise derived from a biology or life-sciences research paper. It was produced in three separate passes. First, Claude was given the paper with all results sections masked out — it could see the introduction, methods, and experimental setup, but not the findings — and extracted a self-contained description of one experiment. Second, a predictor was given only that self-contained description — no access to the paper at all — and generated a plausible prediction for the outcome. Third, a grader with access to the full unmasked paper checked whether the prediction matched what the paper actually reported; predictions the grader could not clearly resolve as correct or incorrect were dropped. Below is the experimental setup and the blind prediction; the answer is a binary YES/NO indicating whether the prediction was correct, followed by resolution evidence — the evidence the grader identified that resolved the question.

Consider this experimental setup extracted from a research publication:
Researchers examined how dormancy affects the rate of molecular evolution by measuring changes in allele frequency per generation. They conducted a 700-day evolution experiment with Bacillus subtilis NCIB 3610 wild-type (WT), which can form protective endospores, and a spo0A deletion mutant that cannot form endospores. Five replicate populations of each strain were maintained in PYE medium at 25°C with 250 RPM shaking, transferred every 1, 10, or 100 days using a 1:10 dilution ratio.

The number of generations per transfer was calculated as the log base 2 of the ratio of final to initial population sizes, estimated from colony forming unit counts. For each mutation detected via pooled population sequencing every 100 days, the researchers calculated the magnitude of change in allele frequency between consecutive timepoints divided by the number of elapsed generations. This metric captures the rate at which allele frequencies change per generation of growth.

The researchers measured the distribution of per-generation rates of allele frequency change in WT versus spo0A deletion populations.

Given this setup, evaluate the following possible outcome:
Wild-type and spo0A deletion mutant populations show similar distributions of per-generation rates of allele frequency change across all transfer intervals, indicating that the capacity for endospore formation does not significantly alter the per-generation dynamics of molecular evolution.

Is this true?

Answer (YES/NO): NO